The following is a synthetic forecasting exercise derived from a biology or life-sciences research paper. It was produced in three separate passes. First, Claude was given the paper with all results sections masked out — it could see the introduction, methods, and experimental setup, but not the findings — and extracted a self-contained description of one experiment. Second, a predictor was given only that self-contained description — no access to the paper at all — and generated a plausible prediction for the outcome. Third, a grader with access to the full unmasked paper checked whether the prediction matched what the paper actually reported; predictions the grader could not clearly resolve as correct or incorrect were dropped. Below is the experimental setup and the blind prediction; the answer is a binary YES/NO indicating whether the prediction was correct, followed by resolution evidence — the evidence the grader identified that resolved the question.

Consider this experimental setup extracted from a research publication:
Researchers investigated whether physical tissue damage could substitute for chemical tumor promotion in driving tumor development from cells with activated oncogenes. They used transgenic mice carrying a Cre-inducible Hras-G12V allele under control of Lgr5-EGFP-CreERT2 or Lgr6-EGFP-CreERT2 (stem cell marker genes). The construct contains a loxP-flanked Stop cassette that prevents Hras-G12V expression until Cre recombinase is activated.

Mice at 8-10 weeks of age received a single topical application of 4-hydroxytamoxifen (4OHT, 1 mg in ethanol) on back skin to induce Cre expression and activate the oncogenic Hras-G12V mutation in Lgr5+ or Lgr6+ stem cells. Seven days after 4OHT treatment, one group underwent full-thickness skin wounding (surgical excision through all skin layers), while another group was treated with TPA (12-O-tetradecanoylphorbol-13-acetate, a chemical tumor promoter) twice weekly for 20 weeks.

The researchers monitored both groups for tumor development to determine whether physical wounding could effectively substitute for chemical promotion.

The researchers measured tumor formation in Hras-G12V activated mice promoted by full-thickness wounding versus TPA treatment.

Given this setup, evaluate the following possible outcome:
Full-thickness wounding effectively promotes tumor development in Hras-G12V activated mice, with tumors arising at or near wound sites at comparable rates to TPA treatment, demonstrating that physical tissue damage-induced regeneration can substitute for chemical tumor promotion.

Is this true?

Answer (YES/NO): YES